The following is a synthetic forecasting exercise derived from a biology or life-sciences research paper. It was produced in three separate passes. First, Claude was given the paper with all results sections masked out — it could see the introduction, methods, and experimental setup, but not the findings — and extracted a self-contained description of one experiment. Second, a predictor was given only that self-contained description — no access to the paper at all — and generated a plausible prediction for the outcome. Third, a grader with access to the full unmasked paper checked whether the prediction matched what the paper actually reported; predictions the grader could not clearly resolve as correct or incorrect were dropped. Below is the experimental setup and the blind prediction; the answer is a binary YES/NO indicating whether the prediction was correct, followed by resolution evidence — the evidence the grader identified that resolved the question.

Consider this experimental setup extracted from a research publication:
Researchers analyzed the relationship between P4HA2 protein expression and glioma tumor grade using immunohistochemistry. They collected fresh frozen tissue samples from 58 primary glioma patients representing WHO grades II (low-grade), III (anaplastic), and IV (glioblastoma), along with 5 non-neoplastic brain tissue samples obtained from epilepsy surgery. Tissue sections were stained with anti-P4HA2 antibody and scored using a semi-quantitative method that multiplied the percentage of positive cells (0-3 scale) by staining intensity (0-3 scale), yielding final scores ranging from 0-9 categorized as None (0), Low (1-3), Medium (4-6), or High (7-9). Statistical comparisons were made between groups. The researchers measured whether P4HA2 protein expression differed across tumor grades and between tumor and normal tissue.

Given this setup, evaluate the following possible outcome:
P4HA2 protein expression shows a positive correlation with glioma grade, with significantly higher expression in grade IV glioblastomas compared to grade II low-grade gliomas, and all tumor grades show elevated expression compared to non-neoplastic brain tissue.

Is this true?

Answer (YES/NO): YES